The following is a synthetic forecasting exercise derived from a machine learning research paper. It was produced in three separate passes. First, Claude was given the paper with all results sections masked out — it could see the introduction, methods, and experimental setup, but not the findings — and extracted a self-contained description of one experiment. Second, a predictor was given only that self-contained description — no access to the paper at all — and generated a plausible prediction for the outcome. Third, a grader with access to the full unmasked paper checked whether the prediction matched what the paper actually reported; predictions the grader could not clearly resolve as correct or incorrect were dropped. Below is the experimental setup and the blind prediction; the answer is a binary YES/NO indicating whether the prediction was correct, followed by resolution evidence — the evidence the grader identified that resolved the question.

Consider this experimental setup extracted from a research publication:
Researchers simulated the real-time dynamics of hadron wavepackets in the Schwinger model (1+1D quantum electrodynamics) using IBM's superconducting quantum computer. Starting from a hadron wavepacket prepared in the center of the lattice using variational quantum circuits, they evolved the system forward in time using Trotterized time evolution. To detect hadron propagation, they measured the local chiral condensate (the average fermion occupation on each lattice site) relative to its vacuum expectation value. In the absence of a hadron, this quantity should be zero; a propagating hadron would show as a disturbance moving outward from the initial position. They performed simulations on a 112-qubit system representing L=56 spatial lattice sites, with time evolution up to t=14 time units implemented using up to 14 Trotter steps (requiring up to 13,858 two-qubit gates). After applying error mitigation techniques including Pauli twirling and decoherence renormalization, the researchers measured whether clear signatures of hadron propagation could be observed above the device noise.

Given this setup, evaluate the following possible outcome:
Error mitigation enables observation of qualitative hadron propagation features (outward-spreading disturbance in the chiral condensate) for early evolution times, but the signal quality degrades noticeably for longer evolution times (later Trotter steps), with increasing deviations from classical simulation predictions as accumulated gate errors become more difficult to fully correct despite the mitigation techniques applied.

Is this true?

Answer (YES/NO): YES